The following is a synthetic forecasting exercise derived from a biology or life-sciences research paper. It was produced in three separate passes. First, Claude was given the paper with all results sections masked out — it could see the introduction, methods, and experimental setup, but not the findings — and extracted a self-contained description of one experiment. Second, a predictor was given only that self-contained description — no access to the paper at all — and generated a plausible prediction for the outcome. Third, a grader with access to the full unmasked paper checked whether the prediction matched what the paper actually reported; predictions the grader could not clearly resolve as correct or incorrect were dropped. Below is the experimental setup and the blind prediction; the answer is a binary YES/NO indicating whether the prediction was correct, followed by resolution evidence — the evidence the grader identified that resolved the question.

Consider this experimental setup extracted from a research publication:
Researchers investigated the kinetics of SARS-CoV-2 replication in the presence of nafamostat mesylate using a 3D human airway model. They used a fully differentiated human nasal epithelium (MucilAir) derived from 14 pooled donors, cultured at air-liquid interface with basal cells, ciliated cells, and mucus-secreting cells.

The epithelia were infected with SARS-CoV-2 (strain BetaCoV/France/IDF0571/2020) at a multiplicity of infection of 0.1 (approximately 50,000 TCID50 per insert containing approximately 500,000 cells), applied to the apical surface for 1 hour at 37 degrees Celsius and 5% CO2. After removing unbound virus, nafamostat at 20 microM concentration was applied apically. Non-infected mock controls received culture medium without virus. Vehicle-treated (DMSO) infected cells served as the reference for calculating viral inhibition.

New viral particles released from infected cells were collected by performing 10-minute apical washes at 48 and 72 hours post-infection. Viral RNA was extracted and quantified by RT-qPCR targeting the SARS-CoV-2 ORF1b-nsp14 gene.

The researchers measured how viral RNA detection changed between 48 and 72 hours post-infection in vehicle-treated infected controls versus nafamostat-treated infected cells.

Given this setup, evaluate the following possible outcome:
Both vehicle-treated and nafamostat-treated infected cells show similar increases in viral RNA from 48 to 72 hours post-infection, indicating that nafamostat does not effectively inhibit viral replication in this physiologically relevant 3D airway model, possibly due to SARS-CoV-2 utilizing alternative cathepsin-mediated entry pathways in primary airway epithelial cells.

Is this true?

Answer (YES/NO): NO